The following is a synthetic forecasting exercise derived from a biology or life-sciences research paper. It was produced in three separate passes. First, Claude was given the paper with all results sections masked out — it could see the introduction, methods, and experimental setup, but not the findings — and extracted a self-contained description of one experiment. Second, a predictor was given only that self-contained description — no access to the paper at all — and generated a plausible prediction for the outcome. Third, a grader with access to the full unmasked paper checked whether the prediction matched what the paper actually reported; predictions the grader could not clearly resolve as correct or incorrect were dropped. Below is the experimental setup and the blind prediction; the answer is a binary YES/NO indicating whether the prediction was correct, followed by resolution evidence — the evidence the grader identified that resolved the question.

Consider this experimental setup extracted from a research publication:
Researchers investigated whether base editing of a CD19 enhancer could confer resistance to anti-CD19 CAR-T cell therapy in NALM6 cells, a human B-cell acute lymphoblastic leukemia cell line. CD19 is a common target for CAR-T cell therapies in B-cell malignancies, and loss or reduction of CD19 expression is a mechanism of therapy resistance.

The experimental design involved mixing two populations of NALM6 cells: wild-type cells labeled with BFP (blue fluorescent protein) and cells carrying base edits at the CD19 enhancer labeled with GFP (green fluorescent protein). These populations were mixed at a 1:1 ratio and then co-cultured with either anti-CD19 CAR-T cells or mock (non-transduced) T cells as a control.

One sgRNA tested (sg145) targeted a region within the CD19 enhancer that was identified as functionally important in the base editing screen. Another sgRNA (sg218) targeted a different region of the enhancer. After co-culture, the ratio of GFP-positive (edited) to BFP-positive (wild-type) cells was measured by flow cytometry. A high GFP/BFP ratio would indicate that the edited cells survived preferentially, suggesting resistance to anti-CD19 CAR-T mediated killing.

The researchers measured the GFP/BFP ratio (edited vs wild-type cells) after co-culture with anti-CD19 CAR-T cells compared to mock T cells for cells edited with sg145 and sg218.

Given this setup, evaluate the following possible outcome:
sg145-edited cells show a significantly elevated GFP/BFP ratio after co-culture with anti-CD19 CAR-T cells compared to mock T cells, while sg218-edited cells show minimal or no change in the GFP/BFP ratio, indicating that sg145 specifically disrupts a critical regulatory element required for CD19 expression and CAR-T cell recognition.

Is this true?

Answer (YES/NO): NO